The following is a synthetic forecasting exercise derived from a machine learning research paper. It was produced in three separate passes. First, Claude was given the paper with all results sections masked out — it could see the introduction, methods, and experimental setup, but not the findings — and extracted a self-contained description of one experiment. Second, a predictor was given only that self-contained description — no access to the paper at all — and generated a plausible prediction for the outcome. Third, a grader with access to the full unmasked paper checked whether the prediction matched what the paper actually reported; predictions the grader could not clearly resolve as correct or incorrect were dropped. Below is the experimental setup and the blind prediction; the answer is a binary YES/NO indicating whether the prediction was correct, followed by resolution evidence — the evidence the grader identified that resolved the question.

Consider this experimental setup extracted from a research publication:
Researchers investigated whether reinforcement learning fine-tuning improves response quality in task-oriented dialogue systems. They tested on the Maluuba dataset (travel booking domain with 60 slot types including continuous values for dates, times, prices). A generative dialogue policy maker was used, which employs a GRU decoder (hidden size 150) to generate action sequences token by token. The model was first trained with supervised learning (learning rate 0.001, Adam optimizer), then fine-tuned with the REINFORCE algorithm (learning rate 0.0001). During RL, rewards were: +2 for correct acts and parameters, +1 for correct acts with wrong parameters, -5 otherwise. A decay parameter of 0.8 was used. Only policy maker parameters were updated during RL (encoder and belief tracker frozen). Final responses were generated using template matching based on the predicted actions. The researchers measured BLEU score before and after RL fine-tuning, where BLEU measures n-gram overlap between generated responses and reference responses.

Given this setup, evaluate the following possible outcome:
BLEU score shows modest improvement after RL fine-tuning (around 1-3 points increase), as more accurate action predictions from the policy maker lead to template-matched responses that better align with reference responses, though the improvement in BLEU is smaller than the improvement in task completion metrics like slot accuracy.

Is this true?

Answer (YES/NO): NO